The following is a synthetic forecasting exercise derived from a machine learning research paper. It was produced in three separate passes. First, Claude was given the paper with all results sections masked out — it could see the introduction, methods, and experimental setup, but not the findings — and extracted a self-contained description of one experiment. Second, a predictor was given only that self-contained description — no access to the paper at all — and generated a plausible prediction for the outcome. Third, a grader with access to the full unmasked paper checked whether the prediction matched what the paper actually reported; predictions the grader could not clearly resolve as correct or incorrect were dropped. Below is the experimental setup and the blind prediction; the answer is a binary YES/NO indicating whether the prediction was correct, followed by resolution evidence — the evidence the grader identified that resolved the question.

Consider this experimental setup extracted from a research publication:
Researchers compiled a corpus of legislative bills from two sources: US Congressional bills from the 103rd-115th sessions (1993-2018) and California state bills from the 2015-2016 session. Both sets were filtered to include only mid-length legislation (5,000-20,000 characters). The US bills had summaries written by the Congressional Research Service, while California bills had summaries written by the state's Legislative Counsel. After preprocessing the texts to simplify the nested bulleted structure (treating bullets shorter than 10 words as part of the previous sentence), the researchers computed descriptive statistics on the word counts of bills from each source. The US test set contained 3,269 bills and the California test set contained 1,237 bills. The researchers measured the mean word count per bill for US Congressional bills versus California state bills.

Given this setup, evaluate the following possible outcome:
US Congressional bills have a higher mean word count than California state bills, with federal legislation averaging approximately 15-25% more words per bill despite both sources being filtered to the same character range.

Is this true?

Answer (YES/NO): NO